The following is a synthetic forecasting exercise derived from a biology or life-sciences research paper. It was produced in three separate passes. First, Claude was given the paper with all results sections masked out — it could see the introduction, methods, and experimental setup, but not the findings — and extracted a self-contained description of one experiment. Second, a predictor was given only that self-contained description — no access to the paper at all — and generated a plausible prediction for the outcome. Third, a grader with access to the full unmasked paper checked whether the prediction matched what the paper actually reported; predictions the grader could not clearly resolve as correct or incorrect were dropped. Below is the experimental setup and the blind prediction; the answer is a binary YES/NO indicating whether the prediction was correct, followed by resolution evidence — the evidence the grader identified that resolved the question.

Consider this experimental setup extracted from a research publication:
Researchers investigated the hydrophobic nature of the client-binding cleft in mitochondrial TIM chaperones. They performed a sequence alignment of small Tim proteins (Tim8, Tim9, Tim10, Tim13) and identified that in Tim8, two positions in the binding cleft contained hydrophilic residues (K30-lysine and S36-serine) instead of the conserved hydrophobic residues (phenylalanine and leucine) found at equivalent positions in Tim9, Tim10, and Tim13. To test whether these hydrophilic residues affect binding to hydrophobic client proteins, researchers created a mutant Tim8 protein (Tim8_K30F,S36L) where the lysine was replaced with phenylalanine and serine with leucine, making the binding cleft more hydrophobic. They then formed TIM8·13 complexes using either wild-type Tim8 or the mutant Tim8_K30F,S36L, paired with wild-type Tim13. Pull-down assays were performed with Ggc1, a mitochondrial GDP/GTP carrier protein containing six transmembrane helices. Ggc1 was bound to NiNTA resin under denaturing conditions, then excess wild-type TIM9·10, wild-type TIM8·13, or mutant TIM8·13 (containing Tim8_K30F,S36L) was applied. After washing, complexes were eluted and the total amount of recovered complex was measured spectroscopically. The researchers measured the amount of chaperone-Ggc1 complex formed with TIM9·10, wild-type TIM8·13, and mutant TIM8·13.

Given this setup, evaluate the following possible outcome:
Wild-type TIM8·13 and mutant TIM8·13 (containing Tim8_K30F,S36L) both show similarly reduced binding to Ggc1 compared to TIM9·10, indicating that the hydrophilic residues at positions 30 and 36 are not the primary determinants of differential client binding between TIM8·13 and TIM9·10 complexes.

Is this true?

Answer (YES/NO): NO